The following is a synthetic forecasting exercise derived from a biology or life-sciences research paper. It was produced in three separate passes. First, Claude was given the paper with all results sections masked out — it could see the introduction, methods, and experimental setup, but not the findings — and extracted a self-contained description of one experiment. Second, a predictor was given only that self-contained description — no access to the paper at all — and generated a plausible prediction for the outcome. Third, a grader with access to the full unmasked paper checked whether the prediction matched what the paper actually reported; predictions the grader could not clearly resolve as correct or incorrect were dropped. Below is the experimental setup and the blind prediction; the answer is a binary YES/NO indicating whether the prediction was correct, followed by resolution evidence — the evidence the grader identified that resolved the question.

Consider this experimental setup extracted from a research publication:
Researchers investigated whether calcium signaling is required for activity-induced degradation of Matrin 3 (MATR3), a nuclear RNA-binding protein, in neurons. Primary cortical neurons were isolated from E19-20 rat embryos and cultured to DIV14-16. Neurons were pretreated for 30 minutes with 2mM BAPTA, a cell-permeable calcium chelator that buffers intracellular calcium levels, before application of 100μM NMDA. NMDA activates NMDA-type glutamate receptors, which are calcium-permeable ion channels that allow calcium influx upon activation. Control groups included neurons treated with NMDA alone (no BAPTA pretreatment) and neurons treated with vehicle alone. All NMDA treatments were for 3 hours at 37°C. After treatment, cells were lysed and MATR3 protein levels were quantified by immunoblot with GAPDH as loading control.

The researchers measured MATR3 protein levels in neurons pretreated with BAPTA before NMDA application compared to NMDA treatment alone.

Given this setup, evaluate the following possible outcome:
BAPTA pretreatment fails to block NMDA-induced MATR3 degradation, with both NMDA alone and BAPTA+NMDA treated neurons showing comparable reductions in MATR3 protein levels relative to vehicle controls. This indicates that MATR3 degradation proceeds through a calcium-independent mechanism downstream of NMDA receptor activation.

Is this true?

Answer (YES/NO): NO